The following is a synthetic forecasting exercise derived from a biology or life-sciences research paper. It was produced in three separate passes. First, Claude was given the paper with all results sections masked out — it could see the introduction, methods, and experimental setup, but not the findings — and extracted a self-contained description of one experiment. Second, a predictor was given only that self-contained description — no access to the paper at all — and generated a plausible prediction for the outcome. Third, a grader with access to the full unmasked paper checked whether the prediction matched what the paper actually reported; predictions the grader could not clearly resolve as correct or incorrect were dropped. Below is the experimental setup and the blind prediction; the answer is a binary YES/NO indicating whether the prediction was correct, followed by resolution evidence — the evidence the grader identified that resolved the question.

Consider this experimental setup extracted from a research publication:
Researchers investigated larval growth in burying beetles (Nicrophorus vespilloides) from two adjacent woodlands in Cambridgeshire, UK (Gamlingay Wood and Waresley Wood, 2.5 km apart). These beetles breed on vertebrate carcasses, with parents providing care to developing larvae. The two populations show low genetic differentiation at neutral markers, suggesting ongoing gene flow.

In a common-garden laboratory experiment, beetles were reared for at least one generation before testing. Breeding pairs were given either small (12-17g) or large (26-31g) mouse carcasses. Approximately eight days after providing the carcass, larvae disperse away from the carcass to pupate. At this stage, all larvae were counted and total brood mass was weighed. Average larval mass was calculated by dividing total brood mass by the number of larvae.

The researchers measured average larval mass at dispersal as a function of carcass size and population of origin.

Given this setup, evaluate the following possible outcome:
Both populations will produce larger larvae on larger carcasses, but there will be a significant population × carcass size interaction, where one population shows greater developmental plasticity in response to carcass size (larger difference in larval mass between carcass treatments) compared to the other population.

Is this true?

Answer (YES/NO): NO